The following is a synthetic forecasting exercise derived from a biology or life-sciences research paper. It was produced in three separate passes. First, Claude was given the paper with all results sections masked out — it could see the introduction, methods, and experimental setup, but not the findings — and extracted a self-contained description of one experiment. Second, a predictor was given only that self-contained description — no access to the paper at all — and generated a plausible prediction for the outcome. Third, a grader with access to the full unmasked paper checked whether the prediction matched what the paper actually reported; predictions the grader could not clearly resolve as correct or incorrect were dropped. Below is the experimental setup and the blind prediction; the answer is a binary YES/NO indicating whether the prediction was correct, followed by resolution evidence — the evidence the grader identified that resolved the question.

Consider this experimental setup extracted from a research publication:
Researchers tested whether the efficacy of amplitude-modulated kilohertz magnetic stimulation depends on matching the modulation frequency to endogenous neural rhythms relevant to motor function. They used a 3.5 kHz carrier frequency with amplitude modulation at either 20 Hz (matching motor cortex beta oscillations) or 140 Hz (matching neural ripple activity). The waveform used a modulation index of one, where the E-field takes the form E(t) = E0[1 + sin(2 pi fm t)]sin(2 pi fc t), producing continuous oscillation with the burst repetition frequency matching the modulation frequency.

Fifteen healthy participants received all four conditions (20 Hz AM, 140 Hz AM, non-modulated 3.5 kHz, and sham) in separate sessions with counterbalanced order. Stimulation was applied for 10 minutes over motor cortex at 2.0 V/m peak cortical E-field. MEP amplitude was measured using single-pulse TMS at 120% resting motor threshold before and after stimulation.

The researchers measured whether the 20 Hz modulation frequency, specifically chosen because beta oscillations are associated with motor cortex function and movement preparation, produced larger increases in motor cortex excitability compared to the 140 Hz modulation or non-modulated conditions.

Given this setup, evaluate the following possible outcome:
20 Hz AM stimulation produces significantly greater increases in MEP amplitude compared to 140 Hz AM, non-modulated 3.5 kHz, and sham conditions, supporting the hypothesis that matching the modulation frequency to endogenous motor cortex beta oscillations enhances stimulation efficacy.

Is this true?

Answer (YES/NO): NO